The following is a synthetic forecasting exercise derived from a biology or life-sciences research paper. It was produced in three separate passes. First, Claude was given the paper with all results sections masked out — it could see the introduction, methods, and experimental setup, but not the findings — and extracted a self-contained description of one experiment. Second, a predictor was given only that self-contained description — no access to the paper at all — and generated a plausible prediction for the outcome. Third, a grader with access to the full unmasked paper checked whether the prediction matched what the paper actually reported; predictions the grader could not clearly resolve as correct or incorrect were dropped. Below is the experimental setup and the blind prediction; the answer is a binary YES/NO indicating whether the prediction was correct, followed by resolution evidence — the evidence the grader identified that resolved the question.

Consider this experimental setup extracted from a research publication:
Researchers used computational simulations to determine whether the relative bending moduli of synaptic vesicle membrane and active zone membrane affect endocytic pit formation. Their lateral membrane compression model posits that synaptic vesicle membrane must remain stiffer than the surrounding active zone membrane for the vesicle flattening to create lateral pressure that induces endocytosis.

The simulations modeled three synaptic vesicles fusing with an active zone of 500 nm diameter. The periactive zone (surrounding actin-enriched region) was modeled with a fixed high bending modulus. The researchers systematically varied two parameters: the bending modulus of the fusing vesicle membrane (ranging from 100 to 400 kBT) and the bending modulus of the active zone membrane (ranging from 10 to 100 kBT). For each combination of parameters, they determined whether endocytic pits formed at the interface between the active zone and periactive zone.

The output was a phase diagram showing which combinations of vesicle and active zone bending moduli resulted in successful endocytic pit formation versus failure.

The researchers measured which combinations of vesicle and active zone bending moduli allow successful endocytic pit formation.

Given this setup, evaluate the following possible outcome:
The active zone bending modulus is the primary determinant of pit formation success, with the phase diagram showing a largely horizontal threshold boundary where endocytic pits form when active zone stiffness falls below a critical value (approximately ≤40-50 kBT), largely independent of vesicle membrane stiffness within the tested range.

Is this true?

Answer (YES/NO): NO